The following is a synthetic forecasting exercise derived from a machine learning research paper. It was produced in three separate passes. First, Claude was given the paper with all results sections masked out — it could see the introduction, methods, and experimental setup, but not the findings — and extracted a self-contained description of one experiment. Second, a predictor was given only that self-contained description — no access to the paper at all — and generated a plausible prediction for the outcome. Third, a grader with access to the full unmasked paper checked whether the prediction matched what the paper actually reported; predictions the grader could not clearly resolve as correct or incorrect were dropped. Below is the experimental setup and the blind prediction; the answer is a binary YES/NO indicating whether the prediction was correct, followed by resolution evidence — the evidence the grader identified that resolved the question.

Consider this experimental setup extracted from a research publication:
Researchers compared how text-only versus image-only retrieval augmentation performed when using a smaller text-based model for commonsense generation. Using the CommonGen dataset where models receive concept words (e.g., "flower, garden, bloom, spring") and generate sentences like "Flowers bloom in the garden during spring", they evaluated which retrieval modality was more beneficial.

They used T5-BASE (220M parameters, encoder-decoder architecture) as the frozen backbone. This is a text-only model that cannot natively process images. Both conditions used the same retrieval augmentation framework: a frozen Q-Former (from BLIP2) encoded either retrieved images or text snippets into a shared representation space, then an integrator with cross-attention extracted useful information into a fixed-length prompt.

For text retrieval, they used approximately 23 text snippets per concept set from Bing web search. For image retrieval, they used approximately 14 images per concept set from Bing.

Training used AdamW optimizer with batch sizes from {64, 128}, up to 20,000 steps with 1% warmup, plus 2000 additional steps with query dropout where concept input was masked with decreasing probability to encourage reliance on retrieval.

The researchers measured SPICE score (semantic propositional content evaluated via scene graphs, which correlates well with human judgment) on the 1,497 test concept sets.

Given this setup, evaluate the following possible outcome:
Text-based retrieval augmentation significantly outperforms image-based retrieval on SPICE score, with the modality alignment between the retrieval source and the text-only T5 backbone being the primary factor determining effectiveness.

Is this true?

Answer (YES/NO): NO